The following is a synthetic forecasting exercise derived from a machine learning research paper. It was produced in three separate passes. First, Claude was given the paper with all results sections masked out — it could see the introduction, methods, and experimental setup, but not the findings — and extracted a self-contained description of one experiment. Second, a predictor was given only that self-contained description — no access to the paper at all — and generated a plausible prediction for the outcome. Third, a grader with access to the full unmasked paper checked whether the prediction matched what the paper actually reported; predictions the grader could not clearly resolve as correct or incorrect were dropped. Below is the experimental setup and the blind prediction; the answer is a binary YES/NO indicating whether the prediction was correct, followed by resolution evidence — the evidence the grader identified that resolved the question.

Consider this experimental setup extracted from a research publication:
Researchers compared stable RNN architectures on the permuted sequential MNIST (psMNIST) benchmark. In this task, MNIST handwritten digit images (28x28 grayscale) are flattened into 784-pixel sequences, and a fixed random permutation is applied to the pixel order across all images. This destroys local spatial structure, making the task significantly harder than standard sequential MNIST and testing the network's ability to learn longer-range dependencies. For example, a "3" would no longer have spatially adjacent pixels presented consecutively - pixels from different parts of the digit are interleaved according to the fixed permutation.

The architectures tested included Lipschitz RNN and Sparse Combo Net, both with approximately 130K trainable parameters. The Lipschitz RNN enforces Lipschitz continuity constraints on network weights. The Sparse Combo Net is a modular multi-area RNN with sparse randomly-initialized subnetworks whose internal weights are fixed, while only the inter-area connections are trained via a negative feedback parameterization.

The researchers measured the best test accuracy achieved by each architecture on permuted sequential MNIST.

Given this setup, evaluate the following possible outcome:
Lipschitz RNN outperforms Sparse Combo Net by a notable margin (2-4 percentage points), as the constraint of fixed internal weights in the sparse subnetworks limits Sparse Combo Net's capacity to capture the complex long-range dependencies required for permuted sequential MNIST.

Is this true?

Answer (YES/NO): NO